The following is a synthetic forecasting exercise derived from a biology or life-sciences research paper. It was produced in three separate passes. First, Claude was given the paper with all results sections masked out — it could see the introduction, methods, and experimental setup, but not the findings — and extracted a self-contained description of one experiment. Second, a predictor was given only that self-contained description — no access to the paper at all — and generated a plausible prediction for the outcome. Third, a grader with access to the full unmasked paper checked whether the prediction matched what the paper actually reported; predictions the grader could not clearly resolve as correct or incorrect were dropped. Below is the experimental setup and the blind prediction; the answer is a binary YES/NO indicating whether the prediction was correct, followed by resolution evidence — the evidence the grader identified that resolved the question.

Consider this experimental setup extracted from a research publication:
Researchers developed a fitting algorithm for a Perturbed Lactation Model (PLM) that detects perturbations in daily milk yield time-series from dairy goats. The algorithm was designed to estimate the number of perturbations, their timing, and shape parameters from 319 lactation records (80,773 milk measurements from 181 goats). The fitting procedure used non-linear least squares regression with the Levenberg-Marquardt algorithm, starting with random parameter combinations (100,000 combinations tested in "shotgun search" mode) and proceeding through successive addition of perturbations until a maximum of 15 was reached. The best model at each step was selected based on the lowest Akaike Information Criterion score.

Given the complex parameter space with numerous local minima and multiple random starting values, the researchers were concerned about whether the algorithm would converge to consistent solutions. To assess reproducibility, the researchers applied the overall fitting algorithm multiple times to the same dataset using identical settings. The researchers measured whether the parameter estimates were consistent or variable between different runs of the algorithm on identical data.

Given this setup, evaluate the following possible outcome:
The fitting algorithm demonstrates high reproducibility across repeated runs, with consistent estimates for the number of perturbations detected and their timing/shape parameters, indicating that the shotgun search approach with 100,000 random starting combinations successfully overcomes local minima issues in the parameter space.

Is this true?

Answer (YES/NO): YES